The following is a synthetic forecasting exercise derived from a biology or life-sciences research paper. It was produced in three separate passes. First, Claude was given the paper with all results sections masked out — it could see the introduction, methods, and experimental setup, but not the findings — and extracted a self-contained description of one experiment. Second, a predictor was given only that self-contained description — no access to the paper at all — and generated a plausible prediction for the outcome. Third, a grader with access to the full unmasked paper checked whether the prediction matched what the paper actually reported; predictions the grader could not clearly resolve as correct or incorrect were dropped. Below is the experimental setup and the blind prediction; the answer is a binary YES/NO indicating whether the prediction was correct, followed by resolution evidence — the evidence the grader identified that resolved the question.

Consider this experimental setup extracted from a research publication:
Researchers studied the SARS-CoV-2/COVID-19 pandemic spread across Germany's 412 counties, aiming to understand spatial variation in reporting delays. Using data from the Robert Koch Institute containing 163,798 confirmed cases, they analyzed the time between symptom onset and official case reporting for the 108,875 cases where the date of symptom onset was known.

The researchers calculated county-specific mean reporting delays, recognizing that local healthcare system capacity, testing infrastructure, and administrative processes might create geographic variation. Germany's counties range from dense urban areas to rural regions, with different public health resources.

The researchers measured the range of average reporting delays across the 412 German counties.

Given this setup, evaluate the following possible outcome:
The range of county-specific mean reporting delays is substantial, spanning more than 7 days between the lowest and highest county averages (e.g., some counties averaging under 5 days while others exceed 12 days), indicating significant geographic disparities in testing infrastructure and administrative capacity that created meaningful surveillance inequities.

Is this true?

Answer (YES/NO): YES